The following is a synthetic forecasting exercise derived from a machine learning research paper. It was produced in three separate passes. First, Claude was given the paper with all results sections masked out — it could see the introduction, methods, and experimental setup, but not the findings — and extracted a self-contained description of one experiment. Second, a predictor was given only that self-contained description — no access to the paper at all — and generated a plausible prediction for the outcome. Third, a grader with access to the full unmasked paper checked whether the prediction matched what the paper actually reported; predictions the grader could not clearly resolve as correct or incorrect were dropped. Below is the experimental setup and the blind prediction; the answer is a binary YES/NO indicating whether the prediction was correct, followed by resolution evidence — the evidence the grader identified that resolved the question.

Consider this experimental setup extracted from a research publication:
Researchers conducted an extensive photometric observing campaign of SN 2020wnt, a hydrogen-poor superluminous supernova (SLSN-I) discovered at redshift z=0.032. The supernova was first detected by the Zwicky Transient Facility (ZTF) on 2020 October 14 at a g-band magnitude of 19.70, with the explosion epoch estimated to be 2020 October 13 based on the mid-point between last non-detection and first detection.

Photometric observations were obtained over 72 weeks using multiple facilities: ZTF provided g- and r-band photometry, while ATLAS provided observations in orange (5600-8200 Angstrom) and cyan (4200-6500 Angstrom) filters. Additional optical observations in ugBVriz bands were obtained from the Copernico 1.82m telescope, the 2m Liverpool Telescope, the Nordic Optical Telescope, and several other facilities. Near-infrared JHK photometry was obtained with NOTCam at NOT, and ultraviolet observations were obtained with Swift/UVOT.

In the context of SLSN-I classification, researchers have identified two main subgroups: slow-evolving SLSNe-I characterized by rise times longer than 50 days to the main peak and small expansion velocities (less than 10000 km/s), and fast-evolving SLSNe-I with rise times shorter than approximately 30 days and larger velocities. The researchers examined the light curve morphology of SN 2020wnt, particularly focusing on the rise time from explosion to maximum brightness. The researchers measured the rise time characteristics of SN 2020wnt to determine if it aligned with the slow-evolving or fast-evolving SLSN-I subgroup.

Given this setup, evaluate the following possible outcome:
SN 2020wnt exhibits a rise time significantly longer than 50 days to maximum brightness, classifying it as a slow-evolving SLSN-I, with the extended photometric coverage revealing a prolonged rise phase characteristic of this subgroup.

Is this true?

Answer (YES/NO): YES